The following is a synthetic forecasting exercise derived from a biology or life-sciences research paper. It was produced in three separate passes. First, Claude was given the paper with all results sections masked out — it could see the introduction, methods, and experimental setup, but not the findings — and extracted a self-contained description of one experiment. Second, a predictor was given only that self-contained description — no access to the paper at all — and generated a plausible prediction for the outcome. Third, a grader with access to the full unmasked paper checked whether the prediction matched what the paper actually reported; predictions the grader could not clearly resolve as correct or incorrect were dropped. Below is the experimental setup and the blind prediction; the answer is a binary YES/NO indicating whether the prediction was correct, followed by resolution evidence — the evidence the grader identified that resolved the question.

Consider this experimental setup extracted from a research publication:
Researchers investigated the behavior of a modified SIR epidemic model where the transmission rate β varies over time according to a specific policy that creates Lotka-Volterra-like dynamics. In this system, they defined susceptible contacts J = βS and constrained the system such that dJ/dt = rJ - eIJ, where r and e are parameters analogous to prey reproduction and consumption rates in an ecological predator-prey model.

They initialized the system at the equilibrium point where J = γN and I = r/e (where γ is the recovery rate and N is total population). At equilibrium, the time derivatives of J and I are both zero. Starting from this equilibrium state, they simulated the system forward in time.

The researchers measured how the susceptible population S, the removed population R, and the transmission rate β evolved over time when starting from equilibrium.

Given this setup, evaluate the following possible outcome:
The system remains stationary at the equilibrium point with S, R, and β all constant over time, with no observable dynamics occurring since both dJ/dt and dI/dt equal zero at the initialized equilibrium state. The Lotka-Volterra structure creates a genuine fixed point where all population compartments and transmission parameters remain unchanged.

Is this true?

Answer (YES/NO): NO